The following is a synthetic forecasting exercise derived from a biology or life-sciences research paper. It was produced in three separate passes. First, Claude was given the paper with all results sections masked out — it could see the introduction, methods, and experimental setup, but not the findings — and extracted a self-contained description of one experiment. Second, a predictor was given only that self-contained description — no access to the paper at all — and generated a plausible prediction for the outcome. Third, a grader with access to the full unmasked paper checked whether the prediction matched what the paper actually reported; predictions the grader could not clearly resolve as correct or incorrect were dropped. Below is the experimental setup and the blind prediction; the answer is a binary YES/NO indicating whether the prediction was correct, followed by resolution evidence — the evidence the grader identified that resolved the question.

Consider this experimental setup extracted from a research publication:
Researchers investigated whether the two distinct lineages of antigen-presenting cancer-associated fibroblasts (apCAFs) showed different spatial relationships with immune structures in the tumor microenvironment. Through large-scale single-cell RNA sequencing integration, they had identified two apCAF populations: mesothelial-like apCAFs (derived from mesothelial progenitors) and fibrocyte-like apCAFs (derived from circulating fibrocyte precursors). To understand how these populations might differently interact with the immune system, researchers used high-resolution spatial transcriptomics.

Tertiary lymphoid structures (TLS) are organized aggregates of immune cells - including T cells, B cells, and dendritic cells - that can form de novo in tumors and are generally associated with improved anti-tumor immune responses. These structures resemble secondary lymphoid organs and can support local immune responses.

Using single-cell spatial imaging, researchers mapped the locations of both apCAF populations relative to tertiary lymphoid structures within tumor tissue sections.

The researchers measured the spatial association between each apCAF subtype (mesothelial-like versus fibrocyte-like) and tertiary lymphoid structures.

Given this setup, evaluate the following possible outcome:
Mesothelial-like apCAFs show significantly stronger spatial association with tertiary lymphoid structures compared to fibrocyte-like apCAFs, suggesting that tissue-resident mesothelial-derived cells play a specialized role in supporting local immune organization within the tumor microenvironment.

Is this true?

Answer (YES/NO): NO